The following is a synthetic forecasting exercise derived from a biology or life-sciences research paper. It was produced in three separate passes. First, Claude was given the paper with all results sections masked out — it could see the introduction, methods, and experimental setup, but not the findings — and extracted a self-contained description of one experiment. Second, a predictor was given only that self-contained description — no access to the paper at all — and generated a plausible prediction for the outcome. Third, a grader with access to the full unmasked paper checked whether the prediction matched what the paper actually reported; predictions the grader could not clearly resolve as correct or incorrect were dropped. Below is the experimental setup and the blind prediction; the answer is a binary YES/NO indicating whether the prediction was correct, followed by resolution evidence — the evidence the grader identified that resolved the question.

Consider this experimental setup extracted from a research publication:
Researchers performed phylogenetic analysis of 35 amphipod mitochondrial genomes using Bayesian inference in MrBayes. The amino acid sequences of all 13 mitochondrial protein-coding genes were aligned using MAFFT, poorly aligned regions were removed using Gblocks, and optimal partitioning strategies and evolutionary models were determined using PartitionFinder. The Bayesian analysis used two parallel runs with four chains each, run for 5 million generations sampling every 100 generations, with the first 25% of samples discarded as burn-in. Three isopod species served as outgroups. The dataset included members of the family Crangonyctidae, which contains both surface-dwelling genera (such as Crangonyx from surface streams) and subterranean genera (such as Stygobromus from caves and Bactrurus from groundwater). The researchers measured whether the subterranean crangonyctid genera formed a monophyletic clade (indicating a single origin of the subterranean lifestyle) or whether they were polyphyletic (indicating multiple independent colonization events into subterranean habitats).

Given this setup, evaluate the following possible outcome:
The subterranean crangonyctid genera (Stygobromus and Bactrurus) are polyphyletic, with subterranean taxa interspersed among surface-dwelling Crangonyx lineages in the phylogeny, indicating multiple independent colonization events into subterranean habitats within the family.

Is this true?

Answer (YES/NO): NO